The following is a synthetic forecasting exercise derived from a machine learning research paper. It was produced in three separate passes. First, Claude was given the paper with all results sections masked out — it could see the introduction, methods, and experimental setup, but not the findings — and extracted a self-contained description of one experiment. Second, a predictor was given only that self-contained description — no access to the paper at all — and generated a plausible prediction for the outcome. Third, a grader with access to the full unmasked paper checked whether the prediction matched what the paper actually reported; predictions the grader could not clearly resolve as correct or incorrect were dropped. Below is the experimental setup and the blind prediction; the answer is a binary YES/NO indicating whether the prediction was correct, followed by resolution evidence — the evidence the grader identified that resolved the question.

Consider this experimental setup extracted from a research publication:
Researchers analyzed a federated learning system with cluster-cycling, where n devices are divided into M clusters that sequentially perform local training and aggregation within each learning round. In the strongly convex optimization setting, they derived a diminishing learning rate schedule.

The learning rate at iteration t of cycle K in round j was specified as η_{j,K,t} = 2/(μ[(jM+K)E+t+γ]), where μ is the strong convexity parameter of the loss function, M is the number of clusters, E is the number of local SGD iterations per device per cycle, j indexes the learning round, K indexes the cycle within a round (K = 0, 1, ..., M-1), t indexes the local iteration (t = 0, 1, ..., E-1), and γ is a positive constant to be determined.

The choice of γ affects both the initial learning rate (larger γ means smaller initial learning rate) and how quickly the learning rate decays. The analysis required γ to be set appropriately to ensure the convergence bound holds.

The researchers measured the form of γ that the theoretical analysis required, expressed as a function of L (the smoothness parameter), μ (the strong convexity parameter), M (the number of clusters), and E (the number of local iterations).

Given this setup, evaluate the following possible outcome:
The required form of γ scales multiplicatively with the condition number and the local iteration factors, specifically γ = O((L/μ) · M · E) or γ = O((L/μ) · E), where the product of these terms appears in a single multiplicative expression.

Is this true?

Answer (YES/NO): NO